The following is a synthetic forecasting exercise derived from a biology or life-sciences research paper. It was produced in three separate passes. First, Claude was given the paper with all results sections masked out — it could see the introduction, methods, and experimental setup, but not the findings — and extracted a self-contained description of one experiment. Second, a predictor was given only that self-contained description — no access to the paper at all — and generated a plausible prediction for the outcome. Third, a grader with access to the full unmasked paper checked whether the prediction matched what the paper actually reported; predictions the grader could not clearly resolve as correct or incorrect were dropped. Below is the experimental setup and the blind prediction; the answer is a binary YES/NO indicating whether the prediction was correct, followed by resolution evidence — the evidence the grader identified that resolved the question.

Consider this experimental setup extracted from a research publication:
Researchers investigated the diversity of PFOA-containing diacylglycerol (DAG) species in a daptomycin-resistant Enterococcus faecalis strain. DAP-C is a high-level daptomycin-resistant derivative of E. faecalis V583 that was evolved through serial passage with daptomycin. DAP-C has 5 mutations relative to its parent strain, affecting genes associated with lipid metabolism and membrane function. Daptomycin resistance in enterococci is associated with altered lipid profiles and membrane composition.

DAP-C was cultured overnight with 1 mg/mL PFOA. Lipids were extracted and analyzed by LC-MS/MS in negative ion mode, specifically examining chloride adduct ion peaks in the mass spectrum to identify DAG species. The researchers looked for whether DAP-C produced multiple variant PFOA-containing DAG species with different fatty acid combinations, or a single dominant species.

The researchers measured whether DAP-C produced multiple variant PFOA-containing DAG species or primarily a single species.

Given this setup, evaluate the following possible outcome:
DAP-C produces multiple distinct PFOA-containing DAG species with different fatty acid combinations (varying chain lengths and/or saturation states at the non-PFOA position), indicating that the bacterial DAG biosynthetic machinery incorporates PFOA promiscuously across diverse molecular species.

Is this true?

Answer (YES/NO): YES